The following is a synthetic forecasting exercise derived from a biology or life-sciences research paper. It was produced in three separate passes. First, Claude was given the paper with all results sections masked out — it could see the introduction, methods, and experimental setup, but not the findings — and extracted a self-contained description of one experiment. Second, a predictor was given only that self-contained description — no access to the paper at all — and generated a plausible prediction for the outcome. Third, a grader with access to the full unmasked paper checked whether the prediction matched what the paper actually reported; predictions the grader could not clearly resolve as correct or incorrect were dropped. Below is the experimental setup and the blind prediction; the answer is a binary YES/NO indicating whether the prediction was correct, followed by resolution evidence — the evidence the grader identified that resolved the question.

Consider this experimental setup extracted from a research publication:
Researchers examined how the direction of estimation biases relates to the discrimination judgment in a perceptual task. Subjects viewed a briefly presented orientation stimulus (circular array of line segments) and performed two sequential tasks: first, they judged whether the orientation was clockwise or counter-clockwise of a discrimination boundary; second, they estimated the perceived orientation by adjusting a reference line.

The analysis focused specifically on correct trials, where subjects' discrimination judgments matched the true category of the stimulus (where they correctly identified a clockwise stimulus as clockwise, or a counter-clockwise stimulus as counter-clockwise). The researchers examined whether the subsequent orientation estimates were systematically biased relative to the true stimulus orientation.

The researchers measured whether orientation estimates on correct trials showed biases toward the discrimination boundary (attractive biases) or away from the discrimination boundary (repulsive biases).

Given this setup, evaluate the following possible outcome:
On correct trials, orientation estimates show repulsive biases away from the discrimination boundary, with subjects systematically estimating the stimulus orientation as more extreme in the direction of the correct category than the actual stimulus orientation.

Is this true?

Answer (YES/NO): YES